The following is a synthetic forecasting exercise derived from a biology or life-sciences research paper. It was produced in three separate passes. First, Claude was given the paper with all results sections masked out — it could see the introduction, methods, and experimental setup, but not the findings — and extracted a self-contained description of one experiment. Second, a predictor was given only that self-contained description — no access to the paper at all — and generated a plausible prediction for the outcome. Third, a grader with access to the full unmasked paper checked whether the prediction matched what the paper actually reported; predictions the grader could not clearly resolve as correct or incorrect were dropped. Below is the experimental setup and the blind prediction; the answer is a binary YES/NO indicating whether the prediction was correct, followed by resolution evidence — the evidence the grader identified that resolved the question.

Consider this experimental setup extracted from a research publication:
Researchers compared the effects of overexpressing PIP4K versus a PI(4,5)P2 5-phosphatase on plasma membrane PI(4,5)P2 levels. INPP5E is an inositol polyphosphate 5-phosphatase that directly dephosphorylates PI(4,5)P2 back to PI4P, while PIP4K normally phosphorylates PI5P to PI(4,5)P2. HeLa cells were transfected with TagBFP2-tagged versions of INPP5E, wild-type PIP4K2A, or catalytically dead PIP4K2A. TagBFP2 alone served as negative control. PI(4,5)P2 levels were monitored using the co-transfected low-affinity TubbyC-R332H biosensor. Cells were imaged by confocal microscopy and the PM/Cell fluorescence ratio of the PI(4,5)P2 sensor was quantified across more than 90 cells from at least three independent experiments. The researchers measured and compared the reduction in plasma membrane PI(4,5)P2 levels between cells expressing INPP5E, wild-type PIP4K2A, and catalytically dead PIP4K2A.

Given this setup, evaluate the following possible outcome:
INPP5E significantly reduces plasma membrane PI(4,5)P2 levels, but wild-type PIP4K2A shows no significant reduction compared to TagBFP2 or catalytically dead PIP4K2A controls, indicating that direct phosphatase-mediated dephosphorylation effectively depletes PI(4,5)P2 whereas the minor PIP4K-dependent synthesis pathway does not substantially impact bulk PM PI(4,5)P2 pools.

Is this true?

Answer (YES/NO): NO